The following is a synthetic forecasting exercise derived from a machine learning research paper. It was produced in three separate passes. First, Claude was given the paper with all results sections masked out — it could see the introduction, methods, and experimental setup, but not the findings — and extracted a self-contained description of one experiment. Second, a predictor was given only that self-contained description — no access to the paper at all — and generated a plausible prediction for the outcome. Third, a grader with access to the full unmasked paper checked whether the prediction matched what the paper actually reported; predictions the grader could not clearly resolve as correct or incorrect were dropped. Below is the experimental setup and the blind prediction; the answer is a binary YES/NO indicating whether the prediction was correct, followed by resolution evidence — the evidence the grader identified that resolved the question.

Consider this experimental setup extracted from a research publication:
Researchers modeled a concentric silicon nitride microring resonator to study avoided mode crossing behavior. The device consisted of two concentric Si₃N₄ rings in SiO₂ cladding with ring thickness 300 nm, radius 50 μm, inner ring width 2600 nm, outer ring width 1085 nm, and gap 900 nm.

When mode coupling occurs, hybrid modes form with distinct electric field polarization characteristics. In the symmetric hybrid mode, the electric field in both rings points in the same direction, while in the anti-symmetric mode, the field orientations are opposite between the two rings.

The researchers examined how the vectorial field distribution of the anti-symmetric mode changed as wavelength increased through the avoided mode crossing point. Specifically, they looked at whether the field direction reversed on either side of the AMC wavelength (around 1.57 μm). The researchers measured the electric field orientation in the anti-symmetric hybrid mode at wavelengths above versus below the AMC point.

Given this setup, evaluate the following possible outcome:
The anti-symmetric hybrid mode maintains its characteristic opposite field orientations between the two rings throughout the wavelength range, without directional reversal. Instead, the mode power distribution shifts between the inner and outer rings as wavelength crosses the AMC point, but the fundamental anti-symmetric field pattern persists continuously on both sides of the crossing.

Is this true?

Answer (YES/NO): NO